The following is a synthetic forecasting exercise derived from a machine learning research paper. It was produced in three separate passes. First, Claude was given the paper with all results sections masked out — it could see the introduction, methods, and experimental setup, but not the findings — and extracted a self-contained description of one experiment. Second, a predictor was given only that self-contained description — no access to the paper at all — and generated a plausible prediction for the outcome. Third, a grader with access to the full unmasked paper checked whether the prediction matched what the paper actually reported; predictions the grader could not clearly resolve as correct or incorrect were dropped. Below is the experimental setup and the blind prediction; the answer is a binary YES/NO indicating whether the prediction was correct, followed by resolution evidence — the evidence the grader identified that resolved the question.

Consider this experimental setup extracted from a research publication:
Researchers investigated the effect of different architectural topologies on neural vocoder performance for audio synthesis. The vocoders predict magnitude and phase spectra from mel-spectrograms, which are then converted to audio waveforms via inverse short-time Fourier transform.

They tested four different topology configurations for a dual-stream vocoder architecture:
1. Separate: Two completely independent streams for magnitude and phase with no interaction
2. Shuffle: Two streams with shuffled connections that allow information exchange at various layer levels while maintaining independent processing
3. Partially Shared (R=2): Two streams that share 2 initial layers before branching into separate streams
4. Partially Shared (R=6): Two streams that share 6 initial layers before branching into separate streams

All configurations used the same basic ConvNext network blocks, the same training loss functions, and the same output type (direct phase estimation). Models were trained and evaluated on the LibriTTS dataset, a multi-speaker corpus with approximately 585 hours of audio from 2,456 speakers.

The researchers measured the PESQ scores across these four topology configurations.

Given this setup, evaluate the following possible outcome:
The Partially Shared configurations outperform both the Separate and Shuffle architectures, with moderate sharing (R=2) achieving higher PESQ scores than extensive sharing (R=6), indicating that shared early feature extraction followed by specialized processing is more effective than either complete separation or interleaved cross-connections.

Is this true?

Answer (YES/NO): NO